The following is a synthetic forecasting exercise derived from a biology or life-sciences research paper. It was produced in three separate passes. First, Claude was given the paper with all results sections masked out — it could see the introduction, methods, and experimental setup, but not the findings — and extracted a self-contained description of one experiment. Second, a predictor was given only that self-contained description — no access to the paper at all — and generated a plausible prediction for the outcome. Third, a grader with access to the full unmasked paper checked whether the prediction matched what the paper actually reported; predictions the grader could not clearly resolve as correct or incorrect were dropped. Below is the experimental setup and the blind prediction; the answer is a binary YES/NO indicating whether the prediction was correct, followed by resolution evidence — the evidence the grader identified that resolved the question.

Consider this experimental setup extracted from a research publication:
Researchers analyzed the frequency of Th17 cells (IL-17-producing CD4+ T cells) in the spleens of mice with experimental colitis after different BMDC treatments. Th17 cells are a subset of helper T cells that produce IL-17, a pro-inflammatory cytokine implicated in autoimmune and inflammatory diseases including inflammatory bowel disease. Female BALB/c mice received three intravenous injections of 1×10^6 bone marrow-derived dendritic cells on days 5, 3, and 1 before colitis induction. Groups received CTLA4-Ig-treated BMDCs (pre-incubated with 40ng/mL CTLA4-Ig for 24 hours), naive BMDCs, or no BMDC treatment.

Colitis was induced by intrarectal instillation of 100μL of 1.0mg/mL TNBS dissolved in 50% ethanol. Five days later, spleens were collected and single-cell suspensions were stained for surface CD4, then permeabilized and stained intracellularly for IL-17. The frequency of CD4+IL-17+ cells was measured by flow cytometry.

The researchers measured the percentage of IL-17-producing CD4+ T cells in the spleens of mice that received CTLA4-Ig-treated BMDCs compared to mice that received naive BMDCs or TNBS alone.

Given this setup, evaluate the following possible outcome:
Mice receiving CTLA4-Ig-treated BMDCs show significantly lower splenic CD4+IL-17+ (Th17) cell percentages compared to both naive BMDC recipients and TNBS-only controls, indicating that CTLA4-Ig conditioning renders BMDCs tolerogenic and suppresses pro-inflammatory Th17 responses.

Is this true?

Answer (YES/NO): YES